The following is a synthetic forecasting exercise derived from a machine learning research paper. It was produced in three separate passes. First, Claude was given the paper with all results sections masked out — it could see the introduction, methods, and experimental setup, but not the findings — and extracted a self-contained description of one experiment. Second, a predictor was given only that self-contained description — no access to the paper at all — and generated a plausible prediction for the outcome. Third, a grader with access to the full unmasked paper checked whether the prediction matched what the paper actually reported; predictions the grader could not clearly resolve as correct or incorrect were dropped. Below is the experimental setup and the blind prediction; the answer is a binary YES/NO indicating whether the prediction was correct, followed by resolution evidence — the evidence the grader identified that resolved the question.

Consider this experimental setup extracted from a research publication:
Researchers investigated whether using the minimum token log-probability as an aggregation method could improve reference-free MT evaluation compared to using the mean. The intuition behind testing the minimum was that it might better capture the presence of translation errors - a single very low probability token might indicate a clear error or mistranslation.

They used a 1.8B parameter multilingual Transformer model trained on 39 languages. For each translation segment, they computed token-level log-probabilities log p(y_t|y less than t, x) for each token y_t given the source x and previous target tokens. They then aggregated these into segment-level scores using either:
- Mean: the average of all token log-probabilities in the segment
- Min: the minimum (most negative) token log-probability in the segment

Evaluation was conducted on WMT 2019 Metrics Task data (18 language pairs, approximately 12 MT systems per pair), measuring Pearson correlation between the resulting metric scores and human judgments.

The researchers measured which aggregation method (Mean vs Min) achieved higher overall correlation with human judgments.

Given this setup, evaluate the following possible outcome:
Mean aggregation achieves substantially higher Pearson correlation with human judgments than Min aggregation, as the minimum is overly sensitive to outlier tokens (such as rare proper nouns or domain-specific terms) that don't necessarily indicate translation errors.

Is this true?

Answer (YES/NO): NO